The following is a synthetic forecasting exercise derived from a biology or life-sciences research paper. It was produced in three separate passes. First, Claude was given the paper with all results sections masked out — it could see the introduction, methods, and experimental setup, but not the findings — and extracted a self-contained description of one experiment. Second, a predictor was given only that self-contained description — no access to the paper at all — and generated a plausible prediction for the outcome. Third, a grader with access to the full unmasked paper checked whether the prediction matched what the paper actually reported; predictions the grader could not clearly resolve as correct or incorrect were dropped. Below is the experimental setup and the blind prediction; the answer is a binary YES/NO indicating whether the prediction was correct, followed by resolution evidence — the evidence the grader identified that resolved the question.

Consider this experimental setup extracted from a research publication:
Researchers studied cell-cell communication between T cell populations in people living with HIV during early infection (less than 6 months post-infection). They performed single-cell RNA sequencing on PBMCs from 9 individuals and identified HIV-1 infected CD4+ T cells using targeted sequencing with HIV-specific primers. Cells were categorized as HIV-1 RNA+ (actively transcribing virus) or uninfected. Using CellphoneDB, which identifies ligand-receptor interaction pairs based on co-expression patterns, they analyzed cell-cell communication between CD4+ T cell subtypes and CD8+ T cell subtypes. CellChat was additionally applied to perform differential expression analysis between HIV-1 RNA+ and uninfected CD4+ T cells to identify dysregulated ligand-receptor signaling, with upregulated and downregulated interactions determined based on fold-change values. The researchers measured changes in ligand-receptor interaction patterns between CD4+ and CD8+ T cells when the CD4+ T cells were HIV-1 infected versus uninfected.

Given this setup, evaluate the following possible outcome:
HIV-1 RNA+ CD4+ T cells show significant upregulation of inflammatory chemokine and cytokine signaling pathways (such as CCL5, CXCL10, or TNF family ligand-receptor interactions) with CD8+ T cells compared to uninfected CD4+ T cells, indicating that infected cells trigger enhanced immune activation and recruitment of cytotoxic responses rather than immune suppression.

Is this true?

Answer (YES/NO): NO